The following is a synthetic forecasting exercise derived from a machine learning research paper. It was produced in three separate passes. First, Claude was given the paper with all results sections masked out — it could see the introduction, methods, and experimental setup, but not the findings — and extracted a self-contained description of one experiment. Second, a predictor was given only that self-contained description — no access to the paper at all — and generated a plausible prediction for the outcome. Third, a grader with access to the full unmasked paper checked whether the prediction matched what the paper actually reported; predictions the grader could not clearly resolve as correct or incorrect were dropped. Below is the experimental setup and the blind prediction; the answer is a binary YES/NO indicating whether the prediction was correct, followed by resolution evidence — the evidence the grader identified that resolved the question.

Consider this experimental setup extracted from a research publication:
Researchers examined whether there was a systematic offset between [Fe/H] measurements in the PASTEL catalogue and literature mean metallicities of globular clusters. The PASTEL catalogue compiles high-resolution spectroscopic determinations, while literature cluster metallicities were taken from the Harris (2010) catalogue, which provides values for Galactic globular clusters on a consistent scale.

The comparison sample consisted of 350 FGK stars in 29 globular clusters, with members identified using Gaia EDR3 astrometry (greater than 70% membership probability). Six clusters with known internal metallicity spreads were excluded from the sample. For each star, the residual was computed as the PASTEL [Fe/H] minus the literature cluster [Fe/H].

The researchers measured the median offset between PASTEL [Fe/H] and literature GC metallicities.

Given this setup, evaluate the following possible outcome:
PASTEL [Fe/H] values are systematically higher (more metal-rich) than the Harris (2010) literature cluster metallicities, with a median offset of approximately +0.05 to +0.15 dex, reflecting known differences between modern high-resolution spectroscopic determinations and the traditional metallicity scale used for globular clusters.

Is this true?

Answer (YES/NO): NO